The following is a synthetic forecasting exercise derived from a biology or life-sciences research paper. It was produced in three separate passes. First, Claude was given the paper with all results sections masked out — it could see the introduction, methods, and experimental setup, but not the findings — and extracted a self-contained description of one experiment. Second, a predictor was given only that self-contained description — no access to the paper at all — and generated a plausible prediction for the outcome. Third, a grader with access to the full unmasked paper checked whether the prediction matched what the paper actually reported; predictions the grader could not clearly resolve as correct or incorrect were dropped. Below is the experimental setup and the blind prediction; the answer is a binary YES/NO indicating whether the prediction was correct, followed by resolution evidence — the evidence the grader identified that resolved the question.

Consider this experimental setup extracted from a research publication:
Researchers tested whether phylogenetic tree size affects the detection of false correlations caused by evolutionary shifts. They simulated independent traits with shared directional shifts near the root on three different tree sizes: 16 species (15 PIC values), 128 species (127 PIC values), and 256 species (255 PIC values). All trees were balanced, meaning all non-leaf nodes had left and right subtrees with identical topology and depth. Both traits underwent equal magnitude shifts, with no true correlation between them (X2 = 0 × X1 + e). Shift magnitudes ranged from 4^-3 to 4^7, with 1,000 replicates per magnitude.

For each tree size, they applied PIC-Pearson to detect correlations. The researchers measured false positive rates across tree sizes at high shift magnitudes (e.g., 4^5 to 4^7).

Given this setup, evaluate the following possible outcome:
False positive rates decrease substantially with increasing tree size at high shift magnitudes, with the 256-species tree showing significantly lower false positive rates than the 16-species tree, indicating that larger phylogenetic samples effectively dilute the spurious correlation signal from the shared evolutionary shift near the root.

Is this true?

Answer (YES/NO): NO